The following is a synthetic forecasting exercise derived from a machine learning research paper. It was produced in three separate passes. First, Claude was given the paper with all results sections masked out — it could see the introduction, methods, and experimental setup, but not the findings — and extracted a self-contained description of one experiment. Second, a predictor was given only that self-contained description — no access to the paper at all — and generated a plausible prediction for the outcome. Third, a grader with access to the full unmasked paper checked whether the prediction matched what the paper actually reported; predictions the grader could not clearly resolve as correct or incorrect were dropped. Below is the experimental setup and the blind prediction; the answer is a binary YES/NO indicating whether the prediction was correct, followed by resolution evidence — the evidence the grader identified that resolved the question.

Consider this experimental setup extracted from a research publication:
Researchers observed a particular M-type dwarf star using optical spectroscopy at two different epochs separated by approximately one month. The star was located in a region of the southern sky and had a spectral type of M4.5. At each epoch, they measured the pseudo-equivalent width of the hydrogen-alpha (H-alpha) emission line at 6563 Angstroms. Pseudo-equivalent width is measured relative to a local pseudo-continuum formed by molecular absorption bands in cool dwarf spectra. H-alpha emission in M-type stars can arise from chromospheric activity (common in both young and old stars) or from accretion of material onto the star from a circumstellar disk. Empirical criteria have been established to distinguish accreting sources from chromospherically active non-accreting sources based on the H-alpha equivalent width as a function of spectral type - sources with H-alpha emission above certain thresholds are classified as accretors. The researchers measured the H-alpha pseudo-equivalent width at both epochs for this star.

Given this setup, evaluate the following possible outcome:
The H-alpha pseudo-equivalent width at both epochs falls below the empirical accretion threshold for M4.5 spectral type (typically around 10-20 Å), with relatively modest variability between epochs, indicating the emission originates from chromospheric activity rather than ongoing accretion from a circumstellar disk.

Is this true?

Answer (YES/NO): NO